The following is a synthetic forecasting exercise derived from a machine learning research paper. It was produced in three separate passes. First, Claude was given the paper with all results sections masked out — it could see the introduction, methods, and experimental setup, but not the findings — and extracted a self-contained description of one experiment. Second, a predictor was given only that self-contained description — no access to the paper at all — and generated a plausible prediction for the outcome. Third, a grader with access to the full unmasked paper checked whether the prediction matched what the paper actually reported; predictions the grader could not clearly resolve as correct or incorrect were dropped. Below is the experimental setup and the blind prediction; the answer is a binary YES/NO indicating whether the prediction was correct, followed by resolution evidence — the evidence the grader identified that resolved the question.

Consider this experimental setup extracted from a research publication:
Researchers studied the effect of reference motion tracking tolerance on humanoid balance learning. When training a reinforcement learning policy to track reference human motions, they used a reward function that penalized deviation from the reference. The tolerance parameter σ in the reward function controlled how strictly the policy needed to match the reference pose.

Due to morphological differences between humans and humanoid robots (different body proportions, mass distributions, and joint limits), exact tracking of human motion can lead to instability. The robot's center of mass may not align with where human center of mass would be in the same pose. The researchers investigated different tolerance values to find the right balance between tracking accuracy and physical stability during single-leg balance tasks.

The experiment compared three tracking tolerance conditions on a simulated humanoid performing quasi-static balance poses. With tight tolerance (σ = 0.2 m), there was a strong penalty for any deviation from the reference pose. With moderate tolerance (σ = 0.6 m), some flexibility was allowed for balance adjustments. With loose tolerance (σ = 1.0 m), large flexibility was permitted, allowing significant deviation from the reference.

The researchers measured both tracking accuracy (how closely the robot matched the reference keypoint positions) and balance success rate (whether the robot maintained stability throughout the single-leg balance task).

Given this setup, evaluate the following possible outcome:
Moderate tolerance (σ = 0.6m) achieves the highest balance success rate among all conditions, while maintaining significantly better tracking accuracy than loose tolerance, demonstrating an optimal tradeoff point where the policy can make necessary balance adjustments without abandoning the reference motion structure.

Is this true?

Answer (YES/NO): YES